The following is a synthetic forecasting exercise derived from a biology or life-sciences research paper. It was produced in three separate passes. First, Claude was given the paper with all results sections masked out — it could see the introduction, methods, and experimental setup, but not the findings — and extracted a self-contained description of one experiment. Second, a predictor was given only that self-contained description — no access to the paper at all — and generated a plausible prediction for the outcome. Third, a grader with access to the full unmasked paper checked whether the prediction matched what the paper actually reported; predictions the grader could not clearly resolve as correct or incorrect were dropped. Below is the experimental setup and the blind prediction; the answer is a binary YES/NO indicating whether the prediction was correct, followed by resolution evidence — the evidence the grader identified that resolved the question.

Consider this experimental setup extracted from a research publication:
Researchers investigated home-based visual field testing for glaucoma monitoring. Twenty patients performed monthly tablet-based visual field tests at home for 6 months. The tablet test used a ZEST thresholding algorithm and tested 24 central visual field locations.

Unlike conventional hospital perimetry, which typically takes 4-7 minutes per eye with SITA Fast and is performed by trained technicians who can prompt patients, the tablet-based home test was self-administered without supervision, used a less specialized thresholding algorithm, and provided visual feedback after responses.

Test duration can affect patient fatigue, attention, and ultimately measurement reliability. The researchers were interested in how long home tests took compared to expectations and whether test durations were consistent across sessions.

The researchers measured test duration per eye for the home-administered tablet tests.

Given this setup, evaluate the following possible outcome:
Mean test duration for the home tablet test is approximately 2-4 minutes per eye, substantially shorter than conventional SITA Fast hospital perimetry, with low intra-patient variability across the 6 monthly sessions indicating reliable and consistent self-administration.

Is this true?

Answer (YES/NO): NO